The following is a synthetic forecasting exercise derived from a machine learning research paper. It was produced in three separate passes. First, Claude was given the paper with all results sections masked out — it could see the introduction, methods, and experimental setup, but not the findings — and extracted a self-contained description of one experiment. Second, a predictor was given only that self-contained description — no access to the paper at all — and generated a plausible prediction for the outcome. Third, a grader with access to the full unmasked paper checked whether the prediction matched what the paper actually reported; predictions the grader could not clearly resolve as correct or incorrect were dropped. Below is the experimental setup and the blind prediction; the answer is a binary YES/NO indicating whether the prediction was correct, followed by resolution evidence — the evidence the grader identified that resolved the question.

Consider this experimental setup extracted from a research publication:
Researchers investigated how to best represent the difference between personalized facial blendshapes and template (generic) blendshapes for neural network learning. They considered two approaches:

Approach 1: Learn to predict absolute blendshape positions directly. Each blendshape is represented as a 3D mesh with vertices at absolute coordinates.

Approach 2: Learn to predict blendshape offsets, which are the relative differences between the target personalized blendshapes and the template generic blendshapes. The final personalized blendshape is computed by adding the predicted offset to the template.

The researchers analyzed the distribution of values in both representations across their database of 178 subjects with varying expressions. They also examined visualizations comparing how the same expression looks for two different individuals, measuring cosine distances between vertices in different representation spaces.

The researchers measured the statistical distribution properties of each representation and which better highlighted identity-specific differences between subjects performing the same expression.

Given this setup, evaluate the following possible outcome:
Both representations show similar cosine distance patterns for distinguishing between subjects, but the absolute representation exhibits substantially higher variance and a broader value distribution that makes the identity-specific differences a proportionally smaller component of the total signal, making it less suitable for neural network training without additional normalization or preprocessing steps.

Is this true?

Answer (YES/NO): NO